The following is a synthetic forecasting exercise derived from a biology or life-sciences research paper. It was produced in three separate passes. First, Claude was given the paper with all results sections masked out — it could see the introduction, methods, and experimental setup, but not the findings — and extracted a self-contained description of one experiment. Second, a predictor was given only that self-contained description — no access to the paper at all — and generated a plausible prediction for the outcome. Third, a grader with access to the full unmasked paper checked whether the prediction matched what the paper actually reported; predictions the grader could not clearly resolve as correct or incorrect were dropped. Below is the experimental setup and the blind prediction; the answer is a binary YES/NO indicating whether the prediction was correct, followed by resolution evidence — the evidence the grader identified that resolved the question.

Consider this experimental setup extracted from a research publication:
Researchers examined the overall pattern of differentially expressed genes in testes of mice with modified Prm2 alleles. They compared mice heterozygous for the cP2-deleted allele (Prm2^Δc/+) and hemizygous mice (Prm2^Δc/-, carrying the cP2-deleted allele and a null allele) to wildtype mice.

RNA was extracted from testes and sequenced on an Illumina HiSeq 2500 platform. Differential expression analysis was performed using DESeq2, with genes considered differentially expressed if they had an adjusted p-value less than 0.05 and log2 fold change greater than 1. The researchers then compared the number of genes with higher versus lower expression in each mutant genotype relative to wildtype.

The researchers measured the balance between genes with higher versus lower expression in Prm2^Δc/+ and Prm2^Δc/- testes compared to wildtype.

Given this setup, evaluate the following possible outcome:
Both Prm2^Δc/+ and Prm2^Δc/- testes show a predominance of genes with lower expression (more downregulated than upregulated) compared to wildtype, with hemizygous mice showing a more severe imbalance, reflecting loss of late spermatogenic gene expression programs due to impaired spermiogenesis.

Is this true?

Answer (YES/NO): YES